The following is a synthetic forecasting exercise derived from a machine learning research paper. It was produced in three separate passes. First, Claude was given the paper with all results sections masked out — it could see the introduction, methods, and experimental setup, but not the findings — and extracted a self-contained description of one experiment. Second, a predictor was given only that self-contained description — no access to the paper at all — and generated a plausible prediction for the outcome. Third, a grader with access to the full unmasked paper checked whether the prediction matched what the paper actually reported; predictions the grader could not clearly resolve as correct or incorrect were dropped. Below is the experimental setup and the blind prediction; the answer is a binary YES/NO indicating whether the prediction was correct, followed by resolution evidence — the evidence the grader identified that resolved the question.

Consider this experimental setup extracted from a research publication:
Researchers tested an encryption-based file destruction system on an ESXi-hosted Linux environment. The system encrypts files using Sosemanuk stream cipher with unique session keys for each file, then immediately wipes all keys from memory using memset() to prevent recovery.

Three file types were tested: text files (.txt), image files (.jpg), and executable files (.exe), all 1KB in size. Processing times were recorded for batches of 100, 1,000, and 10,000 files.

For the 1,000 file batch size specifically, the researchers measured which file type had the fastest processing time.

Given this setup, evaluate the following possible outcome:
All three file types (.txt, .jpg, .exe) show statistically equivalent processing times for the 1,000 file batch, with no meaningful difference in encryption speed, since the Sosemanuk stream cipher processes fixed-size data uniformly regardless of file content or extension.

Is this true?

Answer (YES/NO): NO